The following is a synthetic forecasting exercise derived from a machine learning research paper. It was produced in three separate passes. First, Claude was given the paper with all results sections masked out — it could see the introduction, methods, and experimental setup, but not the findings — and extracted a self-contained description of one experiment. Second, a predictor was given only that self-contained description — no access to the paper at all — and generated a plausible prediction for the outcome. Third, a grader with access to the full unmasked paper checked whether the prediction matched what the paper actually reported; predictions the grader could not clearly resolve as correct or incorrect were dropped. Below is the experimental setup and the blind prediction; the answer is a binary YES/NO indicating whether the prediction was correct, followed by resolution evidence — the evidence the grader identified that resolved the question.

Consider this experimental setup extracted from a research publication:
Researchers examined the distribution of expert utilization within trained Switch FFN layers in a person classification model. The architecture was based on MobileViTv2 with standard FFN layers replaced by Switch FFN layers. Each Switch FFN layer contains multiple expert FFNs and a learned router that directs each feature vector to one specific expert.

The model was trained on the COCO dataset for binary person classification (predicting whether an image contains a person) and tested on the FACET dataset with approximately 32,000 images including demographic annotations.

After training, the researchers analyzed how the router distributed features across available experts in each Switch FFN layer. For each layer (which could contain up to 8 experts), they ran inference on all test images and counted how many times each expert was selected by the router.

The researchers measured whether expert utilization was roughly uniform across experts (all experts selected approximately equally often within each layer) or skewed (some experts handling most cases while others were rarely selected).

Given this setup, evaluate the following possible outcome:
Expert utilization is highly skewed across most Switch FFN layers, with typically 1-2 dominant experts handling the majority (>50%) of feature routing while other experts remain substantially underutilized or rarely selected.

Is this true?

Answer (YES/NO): YES